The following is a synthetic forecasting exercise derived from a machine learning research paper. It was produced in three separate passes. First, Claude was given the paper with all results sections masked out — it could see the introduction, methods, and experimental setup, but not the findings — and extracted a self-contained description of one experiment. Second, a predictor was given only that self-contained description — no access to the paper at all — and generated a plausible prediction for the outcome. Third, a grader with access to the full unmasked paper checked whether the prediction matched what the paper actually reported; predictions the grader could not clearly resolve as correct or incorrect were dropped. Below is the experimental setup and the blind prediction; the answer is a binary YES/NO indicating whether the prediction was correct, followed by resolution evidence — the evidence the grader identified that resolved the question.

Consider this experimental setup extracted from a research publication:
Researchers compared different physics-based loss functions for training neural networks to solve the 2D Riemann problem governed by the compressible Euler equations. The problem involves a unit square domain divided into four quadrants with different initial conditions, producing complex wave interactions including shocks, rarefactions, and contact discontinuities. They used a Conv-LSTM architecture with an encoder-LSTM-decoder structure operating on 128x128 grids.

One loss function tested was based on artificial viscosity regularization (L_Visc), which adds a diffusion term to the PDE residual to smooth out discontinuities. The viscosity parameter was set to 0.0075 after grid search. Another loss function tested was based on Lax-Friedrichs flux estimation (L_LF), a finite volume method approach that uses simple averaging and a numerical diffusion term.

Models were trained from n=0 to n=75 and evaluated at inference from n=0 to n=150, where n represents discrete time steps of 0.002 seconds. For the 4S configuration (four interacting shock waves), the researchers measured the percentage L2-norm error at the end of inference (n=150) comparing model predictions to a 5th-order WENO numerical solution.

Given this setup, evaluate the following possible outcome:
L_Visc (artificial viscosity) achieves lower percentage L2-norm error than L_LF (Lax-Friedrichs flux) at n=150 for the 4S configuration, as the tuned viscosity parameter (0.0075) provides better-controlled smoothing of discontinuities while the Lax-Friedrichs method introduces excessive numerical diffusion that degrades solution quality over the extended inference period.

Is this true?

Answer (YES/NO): YES